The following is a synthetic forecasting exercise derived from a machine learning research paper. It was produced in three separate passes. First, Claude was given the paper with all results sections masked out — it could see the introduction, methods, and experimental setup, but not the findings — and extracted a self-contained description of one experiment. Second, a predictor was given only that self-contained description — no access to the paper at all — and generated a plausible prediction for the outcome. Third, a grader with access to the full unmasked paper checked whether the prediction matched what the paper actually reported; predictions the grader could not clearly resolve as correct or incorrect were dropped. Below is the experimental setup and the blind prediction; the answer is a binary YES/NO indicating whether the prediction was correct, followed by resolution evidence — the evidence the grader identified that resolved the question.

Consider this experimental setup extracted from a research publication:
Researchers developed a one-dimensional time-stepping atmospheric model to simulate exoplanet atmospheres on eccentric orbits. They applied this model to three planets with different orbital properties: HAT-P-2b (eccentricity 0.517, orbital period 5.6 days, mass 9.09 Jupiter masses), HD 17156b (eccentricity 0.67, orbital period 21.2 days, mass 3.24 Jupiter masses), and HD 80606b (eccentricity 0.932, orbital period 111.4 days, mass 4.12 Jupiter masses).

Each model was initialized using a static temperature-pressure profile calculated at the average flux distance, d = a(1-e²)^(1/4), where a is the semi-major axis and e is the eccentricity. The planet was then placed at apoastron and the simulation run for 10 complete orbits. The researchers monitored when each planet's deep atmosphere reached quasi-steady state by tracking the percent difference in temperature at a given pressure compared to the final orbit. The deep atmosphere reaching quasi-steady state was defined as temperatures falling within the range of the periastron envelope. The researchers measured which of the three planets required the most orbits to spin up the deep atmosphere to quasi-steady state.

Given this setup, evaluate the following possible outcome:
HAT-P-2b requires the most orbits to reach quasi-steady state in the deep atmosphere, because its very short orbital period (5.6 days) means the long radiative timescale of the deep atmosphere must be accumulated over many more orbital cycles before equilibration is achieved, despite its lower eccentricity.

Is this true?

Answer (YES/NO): NO